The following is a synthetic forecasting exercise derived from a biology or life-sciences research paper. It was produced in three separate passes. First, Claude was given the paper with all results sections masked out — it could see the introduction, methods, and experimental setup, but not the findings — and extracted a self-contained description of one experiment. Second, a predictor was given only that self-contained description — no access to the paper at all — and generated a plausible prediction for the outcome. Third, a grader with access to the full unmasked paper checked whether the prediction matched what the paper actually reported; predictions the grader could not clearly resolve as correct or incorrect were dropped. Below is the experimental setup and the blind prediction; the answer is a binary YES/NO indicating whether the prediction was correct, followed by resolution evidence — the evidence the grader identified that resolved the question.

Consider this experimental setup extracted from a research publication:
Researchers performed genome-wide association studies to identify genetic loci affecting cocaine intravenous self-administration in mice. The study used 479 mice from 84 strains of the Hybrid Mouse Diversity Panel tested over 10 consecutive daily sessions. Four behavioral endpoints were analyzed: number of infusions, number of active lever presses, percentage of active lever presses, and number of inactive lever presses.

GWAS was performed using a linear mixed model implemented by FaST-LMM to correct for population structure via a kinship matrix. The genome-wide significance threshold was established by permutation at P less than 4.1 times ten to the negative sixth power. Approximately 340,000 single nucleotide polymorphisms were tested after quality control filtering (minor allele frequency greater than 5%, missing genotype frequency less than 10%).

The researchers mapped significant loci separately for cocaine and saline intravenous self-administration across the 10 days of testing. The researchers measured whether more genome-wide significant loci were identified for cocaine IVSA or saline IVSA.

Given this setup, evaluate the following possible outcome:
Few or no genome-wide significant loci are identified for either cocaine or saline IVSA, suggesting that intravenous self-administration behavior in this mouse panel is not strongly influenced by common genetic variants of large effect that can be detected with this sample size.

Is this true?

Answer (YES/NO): NO